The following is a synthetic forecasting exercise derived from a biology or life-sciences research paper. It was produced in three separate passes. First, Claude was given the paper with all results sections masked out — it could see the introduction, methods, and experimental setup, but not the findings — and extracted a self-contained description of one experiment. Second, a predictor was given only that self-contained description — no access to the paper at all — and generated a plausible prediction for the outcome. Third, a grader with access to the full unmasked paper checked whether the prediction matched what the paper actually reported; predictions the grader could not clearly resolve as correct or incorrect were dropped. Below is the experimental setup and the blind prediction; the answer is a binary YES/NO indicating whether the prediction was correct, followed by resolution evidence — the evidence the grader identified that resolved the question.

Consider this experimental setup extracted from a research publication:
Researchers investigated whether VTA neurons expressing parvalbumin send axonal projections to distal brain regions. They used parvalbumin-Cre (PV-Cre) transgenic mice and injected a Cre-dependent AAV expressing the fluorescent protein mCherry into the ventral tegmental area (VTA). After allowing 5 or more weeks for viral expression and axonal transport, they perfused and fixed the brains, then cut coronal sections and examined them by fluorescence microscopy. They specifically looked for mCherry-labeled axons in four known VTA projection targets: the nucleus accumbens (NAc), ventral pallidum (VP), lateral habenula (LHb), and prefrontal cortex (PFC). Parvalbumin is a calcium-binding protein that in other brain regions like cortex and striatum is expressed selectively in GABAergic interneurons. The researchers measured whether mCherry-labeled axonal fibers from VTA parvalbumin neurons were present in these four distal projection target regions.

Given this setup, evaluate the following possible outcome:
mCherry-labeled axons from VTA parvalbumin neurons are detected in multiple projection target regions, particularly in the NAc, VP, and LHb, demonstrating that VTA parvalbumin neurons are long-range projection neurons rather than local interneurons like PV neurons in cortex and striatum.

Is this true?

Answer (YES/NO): NO